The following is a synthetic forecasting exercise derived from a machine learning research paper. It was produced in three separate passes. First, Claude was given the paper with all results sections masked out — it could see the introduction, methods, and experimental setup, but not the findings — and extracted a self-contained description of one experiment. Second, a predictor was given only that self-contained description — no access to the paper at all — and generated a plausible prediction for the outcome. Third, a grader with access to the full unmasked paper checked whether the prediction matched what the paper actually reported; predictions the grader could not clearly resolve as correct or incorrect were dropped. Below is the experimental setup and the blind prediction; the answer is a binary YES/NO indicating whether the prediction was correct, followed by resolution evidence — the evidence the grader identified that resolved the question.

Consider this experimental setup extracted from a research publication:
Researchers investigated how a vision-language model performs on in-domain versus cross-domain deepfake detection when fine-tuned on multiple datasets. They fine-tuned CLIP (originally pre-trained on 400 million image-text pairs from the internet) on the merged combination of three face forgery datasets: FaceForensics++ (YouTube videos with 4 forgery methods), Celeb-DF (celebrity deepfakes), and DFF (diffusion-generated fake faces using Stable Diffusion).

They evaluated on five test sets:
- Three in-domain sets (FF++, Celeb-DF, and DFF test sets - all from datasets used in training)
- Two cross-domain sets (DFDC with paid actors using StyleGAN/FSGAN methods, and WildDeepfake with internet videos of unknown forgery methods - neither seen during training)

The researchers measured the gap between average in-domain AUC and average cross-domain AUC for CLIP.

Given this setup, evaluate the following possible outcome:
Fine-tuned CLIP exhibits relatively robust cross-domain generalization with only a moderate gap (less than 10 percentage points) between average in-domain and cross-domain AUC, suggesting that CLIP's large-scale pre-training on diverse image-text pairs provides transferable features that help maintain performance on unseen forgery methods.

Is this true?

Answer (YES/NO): NO